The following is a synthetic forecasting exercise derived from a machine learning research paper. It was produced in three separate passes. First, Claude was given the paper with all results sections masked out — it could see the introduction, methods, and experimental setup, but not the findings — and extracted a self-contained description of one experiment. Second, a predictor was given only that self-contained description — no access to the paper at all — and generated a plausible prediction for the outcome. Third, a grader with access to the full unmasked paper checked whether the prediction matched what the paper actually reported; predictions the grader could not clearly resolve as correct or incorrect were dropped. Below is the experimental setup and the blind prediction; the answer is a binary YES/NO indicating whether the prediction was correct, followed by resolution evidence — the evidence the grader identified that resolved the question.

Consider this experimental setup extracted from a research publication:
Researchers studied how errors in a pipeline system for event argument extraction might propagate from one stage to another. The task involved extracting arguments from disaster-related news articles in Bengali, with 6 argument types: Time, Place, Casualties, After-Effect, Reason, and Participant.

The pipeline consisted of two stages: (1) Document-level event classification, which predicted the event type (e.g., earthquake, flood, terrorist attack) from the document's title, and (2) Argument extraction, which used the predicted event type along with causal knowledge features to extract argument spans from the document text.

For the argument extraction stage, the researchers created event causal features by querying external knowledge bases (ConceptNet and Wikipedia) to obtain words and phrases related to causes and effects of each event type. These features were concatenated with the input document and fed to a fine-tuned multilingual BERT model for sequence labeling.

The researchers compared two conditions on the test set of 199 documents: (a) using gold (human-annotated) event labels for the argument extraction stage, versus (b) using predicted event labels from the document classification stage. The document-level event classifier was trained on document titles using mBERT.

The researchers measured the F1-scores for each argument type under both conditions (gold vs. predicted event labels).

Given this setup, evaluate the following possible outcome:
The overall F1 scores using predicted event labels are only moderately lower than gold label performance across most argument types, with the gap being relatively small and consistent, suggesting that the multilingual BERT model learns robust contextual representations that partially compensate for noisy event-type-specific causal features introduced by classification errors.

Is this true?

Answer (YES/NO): NO